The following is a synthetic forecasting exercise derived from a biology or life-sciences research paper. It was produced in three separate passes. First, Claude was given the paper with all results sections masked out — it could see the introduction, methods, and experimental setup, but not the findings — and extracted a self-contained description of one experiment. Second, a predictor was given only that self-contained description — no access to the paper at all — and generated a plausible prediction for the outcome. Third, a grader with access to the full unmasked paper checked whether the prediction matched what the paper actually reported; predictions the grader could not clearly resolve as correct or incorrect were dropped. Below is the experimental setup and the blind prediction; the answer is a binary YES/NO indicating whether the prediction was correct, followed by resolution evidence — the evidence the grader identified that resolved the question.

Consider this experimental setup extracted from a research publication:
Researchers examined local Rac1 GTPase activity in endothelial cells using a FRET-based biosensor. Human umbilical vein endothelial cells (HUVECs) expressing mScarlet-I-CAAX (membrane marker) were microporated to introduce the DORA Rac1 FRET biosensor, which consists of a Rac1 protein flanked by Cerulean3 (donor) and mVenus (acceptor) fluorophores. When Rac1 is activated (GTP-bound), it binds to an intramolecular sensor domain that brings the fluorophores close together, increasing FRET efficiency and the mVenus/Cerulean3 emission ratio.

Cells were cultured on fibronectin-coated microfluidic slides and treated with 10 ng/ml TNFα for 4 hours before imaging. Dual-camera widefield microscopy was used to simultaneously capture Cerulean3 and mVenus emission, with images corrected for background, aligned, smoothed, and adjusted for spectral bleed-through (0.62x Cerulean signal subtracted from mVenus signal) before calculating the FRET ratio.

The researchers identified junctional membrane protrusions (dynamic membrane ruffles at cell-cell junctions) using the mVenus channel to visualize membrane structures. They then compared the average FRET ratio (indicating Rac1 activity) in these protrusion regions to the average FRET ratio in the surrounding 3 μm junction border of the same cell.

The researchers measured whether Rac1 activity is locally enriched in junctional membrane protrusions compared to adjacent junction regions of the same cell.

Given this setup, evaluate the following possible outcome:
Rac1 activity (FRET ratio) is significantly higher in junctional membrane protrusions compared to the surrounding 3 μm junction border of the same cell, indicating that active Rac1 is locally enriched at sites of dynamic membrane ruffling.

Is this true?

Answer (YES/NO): YES